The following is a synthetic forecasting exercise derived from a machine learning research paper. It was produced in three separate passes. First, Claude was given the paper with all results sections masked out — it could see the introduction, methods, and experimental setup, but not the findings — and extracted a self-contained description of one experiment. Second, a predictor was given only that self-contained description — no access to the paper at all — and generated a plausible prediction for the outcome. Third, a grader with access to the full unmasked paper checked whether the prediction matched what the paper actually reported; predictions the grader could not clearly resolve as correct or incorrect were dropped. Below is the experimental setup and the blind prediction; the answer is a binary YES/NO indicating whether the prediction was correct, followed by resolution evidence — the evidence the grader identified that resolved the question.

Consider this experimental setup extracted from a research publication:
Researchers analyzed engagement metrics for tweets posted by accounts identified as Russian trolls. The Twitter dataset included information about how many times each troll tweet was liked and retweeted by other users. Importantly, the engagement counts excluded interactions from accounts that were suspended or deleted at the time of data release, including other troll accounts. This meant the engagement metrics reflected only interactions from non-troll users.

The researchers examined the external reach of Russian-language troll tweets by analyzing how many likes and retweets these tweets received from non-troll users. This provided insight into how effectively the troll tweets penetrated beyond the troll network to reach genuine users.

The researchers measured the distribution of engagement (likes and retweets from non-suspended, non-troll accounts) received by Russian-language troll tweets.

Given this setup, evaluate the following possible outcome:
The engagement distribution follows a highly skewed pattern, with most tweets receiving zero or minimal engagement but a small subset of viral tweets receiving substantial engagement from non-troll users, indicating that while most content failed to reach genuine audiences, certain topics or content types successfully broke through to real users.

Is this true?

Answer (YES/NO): NO